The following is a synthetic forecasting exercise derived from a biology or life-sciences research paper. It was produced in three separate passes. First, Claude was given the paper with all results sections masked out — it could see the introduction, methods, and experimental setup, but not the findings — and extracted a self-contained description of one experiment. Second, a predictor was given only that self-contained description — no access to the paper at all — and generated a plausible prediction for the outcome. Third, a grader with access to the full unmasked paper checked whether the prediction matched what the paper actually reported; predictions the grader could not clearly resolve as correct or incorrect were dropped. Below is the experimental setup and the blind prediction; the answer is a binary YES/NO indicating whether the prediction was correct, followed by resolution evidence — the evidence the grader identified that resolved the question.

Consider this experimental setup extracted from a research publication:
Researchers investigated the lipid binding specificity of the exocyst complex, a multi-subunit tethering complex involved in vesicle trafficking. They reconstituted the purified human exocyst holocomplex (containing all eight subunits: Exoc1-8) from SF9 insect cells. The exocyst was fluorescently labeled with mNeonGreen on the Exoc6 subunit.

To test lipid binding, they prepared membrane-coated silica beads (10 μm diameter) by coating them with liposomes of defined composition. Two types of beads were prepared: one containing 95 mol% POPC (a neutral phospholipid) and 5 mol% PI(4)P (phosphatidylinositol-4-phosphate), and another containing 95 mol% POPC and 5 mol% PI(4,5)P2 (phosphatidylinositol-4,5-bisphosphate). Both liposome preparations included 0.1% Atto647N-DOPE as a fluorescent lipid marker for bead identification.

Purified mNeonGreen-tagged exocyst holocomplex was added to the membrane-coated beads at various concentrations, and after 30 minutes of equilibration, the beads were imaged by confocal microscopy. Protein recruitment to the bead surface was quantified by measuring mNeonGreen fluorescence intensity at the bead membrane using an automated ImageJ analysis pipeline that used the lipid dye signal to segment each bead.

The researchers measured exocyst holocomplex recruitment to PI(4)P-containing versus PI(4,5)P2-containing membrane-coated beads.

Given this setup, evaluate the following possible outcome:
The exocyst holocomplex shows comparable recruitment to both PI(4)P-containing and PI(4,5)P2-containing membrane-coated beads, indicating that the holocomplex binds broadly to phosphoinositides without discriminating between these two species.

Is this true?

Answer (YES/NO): NO